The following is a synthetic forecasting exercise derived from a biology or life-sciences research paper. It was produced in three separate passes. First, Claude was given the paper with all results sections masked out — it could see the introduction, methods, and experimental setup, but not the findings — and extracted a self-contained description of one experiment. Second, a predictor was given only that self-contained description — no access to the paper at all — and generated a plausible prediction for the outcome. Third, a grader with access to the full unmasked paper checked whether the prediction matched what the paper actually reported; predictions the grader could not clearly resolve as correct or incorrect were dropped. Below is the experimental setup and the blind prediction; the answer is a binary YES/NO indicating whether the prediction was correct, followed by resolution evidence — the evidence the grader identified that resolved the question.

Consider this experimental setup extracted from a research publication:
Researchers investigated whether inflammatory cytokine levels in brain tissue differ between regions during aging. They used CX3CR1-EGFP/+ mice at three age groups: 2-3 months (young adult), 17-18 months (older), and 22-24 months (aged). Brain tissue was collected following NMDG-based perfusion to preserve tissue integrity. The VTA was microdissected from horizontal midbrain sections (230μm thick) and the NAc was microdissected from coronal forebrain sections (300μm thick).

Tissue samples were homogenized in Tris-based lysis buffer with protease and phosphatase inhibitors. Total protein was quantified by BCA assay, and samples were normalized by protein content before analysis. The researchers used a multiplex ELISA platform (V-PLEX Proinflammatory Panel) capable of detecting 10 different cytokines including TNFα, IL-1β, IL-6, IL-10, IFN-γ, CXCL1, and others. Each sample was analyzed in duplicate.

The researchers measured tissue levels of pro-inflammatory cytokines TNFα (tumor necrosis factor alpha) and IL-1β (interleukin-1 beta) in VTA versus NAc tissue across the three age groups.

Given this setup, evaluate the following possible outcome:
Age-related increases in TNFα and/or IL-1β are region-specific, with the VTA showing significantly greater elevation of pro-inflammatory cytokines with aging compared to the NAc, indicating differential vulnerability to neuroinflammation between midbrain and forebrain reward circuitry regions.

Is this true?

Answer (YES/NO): YES